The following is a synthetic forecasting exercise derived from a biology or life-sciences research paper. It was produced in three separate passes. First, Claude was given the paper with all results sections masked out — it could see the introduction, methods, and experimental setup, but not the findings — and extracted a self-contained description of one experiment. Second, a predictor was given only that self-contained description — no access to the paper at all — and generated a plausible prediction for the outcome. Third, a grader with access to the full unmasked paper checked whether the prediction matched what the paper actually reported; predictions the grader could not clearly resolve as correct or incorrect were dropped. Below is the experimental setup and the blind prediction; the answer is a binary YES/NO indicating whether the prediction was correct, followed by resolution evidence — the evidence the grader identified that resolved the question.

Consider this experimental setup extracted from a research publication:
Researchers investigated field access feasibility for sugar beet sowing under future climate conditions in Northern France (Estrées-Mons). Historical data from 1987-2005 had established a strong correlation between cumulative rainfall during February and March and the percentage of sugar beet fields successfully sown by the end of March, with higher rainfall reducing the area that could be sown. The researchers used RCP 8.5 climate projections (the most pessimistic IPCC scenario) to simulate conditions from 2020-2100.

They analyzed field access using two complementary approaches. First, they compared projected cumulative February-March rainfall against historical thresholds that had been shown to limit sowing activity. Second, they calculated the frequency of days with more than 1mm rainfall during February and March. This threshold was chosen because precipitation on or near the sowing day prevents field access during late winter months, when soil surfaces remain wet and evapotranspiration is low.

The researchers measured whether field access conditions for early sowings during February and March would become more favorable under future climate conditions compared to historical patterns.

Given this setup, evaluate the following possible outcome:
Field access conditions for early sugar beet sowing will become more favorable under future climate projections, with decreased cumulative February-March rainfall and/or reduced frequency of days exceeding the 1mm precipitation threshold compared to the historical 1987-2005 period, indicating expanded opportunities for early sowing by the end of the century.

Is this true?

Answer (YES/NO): NO